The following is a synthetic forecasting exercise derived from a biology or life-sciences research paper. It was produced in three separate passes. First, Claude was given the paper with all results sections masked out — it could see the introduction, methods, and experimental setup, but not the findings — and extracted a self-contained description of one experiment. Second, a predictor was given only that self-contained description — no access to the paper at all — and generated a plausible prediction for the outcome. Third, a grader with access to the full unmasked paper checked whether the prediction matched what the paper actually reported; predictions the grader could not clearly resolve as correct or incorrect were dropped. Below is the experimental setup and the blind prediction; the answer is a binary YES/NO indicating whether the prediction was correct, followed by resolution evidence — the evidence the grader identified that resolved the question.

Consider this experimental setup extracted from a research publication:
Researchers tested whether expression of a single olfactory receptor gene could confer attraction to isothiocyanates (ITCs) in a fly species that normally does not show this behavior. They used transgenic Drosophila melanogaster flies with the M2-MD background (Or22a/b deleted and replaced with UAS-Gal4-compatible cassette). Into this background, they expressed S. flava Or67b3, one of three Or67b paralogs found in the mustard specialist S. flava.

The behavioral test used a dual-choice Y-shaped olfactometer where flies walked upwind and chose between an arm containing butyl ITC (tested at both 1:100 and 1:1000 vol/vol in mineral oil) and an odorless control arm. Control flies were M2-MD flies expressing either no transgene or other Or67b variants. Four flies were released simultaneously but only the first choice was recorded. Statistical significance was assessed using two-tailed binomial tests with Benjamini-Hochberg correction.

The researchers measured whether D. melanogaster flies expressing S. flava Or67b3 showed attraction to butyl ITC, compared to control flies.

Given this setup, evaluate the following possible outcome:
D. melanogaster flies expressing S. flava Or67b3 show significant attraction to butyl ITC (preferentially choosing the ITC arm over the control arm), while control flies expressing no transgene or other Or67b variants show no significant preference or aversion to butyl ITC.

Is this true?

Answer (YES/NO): NO